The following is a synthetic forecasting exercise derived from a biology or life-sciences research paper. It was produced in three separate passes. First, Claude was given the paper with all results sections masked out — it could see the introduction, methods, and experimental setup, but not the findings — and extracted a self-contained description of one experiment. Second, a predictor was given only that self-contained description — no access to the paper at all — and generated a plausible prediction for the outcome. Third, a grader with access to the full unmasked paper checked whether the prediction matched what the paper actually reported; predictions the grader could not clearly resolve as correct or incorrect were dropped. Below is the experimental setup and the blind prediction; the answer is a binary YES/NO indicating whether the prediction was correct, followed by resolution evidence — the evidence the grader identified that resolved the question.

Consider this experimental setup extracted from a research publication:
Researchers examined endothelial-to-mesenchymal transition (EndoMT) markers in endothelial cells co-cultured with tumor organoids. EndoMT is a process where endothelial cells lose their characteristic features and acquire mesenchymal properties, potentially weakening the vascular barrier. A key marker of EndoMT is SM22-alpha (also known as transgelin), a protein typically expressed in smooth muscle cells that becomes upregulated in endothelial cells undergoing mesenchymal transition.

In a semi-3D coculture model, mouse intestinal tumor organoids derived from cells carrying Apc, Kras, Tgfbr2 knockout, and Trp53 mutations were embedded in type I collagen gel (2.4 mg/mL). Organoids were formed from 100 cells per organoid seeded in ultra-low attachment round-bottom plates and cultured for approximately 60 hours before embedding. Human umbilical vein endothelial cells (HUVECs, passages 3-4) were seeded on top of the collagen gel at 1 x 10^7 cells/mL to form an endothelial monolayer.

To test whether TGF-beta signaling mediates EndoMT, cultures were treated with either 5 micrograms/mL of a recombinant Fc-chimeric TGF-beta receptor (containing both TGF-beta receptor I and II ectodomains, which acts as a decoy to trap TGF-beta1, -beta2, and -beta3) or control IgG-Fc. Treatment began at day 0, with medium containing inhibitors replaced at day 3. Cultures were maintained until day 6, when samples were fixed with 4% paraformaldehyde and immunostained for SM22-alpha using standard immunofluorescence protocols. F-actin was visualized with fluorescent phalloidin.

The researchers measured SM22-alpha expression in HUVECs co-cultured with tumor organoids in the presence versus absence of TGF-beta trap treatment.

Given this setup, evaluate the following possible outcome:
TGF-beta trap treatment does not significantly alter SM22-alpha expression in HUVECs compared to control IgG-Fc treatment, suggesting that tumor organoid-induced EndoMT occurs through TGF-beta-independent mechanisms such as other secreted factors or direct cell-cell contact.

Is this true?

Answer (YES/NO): NO